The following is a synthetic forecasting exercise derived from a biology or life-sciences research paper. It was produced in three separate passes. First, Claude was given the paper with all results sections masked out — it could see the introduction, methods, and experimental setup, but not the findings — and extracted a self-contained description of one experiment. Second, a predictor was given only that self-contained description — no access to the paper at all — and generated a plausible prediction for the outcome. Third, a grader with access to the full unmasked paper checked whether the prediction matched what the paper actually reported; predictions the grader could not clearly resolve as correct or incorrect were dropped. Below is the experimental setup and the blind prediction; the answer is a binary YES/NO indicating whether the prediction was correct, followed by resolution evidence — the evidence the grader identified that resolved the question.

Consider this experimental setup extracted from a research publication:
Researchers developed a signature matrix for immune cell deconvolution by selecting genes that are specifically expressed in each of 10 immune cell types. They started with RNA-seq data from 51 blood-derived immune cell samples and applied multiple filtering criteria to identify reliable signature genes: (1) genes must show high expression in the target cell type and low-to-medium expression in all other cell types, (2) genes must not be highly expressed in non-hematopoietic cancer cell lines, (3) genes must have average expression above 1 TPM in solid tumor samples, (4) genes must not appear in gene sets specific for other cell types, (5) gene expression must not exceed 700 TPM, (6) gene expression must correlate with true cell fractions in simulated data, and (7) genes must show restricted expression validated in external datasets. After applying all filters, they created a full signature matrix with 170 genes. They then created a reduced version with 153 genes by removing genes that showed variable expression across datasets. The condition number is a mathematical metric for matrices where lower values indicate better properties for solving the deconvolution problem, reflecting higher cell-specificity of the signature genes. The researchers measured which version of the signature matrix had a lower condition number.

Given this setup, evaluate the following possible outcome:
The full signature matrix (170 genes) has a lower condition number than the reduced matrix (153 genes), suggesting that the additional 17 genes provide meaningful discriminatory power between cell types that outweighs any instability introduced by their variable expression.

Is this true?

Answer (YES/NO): NO